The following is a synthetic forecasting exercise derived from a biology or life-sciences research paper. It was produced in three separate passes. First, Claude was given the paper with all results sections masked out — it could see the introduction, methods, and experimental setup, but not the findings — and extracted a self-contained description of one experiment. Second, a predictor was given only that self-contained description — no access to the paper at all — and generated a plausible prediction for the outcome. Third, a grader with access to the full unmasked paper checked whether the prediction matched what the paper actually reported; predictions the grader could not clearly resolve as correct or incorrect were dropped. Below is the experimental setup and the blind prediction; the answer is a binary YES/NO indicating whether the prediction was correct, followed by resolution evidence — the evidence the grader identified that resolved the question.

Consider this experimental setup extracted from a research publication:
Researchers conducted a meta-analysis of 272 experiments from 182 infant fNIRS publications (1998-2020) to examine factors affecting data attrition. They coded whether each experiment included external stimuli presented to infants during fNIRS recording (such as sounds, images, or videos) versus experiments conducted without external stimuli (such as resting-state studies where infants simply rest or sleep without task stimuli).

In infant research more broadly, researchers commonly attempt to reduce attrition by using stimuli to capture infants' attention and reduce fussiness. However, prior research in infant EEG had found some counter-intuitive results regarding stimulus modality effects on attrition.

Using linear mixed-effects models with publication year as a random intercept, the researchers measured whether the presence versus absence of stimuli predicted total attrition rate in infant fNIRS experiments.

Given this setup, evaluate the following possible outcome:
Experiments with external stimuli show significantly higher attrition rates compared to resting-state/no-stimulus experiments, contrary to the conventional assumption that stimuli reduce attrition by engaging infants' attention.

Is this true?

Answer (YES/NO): NO